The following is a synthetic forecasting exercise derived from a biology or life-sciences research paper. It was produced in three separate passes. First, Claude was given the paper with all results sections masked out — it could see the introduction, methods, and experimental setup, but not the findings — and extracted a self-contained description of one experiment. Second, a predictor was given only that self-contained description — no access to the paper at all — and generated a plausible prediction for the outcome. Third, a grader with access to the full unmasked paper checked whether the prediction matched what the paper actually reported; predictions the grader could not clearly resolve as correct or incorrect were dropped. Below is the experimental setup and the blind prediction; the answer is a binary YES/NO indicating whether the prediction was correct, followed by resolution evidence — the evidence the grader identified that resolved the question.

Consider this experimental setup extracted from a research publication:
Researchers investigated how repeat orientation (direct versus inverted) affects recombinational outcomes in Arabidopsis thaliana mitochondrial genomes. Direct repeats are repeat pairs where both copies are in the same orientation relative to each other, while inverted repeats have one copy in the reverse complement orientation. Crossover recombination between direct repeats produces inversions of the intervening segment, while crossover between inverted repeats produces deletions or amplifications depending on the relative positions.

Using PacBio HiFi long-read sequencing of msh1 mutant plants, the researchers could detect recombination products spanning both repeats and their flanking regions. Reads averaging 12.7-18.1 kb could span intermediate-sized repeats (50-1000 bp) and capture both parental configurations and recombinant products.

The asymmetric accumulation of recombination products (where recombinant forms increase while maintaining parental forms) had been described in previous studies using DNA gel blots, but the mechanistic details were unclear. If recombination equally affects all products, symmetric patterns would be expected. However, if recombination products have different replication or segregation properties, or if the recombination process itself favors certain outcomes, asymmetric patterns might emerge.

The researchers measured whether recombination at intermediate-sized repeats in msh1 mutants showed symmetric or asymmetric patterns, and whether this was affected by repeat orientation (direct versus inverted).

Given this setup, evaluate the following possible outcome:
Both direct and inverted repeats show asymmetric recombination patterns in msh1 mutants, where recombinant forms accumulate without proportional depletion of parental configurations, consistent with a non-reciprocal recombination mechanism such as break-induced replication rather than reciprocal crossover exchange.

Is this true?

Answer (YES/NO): NO